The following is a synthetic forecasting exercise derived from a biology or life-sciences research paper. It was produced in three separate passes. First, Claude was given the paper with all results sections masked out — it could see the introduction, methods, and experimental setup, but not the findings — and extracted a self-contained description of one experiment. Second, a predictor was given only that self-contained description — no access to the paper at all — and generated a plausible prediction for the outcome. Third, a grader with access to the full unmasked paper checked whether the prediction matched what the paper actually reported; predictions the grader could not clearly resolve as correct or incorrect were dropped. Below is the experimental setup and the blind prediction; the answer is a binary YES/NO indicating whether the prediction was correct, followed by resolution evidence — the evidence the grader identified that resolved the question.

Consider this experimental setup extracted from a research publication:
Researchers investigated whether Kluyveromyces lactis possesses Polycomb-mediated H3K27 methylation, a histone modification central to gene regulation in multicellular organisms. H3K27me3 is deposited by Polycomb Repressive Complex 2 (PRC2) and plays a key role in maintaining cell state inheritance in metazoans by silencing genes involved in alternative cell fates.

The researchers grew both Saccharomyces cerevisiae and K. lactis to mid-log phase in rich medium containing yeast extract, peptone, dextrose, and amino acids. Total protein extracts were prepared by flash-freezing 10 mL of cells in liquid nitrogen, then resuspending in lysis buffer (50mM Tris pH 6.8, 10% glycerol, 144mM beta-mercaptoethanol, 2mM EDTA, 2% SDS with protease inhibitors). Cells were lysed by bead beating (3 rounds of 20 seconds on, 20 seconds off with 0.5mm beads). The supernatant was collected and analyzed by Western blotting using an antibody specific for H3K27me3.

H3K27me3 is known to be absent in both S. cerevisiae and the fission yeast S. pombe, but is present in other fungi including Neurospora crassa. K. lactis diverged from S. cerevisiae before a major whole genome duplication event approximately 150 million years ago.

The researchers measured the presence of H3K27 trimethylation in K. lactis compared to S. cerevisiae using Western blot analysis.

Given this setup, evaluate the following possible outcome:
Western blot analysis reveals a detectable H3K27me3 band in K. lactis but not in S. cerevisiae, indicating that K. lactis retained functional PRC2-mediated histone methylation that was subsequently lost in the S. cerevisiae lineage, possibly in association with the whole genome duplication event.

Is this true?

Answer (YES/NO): NO